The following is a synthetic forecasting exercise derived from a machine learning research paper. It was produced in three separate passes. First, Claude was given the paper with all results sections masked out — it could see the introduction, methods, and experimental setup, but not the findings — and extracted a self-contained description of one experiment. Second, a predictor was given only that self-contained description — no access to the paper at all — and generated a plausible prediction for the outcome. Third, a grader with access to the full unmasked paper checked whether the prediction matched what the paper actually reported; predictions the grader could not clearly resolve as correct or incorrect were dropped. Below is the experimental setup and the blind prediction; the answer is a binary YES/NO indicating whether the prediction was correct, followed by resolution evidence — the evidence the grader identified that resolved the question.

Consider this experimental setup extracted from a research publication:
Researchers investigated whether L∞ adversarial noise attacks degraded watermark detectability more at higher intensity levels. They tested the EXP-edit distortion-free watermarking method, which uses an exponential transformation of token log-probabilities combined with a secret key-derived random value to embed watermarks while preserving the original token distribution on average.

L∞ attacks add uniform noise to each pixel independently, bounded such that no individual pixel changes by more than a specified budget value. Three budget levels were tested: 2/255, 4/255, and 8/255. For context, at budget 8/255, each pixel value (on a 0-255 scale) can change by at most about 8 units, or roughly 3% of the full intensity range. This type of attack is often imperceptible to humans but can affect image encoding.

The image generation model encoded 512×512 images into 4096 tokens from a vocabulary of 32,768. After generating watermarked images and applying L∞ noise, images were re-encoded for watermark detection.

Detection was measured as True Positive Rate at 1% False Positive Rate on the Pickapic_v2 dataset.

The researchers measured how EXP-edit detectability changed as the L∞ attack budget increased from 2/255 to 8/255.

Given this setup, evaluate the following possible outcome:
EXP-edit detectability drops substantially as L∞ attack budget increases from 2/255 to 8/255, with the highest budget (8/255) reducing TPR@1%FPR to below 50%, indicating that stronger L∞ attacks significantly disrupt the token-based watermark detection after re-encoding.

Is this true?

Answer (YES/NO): YES